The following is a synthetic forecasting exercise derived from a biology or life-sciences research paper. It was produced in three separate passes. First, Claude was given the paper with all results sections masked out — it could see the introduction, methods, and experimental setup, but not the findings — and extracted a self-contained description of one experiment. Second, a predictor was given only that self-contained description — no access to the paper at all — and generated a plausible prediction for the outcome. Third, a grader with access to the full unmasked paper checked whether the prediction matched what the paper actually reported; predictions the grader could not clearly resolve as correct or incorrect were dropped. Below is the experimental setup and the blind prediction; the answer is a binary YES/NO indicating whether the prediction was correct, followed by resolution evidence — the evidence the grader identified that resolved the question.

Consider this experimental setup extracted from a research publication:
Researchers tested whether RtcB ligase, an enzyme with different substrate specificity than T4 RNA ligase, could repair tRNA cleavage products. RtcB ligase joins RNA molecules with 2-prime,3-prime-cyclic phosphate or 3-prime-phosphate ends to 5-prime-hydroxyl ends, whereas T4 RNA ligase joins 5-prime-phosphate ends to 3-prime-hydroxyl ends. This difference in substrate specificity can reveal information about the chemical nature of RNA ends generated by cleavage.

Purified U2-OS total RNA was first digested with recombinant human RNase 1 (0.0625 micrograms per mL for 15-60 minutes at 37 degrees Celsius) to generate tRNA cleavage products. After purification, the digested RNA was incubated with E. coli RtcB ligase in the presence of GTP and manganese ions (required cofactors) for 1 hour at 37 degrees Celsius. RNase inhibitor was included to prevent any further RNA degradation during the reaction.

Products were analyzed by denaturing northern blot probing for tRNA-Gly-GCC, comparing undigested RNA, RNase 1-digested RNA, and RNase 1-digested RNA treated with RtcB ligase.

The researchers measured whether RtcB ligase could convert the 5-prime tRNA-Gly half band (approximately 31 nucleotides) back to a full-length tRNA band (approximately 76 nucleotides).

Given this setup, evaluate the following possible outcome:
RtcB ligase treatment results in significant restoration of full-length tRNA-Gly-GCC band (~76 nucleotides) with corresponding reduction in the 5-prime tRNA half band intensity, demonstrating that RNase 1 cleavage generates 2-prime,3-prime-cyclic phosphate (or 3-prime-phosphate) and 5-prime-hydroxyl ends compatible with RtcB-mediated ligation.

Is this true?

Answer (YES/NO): NO